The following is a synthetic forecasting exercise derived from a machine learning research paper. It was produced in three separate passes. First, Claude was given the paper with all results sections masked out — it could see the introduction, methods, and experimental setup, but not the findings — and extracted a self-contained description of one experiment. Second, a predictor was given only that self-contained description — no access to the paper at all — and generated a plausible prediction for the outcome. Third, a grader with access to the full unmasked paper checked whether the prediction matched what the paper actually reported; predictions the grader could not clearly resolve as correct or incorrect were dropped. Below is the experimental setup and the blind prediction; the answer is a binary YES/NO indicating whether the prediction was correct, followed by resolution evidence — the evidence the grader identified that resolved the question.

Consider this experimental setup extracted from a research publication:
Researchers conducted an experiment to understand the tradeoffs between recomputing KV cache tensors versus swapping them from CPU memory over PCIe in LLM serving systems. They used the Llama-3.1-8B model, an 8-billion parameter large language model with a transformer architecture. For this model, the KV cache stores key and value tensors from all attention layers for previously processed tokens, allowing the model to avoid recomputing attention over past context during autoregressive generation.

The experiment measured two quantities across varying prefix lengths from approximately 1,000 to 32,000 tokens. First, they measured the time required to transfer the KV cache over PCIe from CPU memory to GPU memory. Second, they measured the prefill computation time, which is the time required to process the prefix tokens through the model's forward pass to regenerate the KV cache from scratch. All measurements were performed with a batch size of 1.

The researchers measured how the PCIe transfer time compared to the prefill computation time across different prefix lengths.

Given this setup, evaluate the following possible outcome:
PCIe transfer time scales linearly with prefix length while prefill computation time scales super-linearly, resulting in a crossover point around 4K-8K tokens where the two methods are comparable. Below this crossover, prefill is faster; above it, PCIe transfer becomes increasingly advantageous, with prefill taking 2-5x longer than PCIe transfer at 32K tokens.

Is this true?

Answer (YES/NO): NO